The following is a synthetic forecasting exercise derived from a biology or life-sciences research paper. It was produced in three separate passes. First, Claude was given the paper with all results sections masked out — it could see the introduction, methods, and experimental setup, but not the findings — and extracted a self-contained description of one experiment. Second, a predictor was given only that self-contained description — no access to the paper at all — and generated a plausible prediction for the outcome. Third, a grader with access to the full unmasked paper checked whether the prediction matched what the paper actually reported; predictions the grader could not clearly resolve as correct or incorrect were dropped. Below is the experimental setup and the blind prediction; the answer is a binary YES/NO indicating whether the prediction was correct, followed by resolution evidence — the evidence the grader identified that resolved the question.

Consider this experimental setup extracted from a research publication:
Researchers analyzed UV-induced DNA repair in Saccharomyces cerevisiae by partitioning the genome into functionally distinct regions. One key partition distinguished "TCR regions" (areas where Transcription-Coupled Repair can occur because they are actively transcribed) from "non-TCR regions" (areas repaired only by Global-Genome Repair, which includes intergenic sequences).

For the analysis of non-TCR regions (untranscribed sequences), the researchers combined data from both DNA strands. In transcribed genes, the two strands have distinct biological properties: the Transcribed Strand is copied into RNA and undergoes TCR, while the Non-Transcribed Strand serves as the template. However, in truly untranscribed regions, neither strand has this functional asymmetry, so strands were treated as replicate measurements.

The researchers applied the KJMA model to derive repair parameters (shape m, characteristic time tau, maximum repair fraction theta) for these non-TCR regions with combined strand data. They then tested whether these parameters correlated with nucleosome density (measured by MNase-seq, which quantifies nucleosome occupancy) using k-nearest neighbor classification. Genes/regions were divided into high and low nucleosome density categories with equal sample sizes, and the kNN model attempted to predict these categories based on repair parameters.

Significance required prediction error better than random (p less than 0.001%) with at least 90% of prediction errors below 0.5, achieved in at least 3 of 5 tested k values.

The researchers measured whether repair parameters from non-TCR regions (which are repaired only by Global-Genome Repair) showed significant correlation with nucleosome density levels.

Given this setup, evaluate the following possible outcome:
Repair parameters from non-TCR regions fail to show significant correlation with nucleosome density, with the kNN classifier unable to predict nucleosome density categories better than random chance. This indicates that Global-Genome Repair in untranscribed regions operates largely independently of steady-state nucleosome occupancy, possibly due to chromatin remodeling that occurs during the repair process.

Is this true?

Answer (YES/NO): NO